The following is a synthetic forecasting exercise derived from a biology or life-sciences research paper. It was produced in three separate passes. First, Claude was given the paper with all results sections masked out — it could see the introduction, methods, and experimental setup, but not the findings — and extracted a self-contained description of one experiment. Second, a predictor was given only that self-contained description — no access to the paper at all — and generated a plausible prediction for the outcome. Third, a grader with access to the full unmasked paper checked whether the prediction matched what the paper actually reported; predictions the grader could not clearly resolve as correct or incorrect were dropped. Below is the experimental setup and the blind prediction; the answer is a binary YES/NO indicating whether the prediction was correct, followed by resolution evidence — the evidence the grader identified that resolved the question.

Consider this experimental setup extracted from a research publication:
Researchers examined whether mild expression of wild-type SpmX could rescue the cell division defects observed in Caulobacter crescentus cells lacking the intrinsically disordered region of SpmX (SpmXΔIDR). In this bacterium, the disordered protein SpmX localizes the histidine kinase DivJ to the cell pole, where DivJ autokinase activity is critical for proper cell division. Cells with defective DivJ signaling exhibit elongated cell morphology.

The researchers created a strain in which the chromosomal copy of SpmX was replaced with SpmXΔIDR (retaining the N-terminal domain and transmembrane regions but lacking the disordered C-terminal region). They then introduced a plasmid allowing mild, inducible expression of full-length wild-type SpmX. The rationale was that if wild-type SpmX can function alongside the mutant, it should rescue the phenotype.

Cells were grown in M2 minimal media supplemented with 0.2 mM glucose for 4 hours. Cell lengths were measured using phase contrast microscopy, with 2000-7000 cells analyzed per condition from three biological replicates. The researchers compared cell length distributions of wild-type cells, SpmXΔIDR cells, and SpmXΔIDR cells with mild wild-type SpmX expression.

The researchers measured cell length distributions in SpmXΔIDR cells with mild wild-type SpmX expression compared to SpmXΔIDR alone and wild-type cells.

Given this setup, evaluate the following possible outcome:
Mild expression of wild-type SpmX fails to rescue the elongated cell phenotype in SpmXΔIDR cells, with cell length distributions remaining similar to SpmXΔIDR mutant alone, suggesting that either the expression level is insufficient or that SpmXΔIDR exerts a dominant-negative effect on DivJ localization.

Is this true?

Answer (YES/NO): NO